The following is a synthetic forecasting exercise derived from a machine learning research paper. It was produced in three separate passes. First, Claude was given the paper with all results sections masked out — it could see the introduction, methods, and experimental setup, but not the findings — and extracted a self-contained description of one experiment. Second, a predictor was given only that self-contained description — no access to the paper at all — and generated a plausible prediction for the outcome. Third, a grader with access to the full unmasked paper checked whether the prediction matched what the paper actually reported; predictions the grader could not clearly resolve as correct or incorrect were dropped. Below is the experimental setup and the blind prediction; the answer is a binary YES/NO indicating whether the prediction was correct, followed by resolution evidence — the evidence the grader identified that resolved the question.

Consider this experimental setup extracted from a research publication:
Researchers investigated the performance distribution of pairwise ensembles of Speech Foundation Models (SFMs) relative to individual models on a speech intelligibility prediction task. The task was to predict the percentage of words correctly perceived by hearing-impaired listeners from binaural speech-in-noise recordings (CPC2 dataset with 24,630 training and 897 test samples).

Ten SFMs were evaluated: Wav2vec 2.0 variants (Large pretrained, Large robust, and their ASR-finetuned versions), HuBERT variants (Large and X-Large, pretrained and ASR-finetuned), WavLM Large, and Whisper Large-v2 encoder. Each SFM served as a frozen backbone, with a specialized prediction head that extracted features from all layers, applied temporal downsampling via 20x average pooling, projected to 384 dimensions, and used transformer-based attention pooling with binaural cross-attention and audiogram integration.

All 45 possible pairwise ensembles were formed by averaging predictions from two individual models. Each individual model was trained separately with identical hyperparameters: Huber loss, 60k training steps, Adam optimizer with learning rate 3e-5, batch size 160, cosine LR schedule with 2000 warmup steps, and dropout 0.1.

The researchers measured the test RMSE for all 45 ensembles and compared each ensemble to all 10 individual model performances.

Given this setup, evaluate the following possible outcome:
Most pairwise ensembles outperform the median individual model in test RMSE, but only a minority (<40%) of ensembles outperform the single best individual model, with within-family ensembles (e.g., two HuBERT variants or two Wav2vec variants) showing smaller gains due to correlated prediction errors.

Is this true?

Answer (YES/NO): NO